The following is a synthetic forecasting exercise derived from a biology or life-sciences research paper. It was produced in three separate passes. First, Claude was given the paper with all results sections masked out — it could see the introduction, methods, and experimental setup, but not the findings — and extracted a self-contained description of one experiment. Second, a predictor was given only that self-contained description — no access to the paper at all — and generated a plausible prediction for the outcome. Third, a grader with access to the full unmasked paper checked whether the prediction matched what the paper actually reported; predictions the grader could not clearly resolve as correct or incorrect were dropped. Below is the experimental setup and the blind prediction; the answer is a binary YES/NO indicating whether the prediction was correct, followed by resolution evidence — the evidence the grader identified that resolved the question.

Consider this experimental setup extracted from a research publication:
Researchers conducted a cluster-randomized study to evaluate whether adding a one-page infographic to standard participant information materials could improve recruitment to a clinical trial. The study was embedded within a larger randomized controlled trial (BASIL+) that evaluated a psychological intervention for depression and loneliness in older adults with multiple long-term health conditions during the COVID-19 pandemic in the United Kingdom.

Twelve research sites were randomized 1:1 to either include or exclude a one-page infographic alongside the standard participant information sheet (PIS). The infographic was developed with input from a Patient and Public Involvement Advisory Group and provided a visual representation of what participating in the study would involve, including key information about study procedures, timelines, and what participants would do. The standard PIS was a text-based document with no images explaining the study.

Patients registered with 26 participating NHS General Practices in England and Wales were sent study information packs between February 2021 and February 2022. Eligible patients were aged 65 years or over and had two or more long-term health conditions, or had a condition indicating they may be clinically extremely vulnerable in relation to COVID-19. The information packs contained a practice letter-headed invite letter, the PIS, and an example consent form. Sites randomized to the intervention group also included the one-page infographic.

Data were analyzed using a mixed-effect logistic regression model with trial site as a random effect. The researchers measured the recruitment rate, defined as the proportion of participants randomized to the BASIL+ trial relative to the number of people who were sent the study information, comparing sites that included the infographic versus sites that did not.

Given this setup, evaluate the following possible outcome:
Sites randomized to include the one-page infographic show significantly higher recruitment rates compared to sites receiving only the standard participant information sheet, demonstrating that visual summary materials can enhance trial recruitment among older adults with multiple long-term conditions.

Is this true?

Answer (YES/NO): NO